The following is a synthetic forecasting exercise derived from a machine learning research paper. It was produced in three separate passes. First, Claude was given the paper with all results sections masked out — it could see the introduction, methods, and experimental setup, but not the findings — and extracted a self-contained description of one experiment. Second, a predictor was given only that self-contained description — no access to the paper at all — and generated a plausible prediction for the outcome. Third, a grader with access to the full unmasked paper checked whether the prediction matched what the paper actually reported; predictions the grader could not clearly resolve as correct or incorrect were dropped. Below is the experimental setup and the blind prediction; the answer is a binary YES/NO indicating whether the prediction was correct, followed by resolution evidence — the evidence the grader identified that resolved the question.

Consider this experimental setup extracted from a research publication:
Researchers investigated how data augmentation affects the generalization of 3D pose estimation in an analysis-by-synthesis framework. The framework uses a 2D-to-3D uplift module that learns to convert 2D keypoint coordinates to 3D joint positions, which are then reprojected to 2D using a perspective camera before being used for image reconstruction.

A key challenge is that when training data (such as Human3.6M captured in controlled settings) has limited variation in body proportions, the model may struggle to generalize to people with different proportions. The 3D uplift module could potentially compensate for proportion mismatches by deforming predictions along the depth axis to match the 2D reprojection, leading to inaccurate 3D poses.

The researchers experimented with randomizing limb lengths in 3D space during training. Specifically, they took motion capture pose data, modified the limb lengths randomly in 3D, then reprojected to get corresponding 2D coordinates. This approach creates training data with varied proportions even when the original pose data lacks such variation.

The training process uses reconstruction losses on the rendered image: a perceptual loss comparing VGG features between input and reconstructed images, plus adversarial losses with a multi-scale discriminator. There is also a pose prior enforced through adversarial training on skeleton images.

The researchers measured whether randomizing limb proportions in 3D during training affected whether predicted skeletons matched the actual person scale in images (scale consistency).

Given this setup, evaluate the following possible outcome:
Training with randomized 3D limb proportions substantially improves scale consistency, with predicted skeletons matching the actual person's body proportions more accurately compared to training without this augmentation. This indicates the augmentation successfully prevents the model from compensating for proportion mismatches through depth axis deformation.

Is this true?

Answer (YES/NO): NO